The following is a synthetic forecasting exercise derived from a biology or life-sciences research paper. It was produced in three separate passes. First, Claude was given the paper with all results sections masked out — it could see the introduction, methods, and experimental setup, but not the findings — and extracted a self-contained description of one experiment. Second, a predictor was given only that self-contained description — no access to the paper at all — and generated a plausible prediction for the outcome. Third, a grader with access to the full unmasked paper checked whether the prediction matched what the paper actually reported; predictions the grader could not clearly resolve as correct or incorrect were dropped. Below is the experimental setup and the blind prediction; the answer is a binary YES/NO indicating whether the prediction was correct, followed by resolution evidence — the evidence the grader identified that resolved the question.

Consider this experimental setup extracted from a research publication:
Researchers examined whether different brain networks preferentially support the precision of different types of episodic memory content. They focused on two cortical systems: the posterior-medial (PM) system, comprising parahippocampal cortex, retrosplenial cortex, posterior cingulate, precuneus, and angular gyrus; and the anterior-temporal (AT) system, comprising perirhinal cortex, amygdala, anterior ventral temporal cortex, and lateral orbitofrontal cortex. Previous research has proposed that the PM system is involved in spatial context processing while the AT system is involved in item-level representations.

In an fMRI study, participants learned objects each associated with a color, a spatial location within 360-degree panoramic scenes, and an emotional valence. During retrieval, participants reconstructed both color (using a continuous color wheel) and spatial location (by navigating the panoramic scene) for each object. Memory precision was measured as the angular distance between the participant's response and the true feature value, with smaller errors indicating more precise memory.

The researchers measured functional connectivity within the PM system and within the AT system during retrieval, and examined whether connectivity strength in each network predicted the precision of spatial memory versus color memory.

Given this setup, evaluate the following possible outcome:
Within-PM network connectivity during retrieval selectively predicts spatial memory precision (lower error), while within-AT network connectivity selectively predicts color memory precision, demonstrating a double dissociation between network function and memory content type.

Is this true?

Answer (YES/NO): NO